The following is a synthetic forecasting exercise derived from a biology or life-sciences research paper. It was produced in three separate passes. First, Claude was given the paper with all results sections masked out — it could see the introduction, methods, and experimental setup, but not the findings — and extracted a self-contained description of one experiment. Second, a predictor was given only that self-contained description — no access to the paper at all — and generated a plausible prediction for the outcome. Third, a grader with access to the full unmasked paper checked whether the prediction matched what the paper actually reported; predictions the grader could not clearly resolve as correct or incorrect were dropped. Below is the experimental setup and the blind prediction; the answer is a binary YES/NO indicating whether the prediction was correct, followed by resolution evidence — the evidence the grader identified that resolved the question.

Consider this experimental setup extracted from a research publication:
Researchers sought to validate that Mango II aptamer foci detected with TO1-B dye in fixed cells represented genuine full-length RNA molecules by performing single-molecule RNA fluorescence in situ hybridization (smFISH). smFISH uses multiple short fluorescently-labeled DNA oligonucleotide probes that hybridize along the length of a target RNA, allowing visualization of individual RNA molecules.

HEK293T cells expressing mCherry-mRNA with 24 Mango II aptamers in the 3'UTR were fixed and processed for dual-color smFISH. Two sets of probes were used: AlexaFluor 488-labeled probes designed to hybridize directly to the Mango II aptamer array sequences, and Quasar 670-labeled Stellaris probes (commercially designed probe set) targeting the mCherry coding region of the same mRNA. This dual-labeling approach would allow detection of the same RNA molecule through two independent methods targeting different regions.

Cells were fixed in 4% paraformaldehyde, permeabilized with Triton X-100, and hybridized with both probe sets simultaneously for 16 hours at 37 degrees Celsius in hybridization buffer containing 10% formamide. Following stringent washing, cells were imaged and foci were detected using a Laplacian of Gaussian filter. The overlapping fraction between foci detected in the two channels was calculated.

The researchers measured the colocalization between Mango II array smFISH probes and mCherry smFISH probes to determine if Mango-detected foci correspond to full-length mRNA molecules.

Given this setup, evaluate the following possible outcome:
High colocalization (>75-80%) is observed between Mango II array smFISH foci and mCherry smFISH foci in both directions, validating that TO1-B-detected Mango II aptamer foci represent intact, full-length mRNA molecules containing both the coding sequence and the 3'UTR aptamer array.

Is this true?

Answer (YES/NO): NO